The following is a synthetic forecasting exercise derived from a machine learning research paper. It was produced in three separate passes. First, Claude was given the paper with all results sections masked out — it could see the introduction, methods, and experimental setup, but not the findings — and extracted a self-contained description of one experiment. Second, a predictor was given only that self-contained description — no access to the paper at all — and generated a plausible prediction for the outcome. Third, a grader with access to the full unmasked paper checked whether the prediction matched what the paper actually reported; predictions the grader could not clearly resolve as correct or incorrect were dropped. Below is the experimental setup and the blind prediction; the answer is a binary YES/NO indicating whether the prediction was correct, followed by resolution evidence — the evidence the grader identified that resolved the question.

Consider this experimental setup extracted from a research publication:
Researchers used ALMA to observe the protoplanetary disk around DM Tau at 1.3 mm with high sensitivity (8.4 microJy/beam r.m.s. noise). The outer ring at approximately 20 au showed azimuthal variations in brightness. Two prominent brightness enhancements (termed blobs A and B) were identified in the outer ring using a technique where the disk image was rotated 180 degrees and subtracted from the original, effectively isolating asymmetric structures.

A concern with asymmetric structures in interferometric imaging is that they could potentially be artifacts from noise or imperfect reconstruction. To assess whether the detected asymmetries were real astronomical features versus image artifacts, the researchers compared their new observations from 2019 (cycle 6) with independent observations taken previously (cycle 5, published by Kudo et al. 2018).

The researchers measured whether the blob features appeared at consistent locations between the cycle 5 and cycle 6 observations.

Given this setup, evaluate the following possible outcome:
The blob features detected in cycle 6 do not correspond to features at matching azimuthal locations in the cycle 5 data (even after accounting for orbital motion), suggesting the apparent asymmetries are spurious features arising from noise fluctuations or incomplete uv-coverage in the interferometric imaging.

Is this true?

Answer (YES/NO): NO